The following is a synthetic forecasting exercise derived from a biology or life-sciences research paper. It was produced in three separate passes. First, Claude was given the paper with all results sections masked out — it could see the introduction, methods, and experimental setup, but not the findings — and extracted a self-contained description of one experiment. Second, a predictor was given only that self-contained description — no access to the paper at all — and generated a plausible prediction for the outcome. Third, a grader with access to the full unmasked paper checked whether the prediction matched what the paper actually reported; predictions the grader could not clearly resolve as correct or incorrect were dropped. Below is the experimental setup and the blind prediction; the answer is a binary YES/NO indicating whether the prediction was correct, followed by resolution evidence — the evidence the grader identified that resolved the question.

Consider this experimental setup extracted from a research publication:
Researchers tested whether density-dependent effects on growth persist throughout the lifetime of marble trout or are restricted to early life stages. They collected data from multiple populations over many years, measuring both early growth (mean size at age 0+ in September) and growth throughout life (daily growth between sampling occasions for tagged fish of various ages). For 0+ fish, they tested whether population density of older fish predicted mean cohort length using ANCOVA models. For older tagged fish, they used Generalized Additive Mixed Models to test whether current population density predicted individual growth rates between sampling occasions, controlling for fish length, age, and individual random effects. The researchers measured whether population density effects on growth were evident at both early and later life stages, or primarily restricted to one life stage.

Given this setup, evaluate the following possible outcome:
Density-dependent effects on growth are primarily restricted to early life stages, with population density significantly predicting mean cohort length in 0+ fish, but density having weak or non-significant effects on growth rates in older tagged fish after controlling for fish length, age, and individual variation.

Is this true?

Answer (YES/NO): YES